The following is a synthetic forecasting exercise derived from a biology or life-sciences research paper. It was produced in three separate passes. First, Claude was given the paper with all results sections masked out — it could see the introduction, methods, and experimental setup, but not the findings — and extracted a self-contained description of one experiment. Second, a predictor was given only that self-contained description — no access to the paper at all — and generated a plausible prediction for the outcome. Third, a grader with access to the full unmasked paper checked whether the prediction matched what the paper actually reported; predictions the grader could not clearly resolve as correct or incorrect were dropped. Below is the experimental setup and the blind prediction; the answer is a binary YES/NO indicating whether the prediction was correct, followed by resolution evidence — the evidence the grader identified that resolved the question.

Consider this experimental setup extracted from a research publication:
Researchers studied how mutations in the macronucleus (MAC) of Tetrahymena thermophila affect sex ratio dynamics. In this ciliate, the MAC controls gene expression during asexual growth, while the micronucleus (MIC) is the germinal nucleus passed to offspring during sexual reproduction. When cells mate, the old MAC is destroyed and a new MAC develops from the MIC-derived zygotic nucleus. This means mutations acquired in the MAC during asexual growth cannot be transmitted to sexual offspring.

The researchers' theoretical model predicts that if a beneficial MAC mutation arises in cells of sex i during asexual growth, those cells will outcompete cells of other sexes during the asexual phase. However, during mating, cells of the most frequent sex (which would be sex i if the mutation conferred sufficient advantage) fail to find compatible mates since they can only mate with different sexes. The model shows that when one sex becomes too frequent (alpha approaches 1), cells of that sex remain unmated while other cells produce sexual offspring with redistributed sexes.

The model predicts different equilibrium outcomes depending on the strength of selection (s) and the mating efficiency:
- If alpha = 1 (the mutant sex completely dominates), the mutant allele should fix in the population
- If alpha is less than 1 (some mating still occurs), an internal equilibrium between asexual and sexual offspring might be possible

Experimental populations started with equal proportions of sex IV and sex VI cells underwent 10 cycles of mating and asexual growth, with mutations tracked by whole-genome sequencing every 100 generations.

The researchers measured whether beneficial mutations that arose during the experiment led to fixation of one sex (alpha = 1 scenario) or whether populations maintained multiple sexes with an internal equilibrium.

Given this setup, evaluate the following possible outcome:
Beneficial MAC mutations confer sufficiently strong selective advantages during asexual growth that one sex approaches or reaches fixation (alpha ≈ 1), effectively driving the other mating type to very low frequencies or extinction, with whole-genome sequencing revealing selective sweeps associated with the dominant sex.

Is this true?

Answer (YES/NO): YES